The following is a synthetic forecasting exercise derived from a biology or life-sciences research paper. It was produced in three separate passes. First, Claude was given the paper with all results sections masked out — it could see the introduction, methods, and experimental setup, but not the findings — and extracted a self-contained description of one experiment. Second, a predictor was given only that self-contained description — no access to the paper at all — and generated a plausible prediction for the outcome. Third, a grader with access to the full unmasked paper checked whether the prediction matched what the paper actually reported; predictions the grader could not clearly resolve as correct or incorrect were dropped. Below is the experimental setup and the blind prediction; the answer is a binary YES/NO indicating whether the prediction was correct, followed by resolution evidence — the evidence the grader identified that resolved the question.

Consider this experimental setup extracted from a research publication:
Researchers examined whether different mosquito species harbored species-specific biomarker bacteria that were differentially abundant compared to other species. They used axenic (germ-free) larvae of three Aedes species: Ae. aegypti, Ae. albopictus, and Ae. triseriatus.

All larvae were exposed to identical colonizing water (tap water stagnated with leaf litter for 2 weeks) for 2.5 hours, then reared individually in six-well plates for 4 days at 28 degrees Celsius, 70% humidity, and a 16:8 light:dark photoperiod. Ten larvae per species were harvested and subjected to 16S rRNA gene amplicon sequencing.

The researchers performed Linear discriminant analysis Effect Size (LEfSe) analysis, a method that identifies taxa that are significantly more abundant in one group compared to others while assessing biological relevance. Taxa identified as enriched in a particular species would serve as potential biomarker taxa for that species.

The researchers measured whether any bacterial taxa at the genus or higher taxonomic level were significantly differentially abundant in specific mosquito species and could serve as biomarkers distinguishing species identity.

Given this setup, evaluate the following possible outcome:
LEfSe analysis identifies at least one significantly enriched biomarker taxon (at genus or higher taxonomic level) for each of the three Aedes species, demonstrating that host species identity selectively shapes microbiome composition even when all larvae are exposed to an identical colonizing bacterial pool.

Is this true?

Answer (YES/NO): NO